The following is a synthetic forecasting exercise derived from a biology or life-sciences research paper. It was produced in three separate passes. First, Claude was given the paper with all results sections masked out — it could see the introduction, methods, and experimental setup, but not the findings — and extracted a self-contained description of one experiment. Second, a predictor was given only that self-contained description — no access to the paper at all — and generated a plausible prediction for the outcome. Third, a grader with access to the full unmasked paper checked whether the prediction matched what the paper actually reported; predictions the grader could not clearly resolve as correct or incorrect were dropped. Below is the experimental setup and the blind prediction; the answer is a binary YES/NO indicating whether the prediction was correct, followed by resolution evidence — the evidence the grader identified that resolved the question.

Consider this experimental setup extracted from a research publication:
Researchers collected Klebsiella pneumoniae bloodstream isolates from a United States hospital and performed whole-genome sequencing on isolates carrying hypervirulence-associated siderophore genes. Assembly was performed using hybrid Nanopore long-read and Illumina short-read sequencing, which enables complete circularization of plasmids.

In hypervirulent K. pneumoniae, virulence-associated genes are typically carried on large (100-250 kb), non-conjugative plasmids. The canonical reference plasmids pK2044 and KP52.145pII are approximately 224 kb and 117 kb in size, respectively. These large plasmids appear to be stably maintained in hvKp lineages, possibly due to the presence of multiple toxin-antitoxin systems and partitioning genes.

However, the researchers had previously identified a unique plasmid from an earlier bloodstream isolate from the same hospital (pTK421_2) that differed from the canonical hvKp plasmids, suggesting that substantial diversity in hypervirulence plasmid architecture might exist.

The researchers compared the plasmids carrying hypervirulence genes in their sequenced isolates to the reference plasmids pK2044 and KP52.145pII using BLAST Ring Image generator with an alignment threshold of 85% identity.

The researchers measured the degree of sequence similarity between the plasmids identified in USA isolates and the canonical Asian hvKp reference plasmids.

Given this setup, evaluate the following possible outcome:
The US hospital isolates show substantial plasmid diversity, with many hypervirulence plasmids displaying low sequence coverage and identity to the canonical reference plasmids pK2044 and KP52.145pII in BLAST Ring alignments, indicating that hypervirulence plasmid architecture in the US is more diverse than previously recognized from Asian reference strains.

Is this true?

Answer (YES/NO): NO